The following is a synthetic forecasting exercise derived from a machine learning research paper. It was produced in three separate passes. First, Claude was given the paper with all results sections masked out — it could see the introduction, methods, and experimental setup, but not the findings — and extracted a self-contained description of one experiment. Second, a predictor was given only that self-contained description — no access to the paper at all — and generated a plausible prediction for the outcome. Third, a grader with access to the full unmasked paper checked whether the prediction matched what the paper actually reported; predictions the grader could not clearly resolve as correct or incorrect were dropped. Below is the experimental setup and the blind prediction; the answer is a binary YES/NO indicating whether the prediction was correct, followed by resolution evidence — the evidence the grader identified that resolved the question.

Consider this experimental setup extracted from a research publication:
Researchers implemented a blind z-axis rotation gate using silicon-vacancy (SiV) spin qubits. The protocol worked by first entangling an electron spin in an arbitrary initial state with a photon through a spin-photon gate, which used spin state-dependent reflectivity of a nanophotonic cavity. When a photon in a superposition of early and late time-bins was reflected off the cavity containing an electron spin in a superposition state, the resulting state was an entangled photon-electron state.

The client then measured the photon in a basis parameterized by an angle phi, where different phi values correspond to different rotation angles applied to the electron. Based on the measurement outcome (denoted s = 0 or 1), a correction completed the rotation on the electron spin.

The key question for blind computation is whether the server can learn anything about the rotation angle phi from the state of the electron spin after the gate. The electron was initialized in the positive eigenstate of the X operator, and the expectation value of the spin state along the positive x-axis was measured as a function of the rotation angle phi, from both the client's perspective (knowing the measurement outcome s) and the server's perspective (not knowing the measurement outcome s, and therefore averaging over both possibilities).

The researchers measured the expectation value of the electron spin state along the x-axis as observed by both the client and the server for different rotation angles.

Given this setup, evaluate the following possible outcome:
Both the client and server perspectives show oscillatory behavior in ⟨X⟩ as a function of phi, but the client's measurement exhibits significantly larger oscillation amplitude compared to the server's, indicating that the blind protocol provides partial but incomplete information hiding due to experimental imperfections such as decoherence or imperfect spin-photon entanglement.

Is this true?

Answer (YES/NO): NO